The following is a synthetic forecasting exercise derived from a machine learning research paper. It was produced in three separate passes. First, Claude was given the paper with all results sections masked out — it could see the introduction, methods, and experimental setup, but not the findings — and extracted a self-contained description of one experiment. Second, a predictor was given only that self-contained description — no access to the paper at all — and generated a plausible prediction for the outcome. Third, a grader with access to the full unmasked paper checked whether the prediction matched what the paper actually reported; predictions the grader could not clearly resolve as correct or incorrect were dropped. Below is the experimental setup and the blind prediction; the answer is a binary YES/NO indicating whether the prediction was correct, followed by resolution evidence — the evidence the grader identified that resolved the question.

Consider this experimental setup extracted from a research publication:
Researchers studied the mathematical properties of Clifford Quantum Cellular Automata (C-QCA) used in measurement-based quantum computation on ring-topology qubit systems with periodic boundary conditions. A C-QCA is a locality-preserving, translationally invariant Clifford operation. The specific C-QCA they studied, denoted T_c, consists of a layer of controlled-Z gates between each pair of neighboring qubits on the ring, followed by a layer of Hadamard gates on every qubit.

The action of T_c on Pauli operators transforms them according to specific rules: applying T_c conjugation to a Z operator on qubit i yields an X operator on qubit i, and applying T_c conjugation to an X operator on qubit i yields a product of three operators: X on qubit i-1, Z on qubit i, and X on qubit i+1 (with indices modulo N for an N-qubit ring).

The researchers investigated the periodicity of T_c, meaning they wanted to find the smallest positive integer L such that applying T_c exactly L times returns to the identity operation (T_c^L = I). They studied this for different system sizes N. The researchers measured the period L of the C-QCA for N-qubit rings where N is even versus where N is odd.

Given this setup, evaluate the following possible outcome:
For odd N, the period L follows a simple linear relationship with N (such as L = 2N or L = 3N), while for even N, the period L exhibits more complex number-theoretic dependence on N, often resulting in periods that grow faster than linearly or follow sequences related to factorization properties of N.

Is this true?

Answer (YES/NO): NO